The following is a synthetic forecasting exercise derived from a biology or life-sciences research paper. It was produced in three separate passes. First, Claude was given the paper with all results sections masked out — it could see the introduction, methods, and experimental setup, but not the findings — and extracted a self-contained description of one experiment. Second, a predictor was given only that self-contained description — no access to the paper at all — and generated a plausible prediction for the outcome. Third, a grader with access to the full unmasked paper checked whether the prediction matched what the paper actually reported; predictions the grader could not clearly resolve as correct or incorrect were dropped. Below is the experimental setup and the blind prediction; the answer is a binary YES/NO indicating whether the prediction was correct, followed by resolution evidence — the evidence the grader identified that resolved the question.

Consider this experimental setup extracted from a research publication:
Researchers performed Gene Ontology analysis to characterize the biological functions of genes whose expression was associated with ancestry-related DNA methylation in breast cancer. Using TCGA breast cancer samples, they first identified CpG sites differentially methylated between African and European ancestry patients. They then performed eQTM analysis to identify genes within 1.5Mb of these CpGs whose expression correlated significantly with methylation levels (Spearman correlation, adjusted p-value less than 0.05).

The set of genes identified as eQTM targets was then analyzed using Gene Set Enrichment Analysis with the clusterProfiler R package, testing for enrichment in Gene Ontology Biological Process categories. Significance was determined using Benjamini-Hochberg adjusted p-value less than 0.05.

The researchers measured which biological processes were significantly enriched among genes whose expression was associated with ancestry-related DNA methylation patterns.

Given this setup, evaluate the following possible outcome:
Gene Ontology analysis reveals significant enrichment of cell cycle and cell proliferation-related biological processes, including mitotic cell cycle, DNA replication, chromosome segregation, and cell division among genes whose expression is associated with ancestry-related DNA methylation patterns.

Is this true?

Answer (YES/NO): NO